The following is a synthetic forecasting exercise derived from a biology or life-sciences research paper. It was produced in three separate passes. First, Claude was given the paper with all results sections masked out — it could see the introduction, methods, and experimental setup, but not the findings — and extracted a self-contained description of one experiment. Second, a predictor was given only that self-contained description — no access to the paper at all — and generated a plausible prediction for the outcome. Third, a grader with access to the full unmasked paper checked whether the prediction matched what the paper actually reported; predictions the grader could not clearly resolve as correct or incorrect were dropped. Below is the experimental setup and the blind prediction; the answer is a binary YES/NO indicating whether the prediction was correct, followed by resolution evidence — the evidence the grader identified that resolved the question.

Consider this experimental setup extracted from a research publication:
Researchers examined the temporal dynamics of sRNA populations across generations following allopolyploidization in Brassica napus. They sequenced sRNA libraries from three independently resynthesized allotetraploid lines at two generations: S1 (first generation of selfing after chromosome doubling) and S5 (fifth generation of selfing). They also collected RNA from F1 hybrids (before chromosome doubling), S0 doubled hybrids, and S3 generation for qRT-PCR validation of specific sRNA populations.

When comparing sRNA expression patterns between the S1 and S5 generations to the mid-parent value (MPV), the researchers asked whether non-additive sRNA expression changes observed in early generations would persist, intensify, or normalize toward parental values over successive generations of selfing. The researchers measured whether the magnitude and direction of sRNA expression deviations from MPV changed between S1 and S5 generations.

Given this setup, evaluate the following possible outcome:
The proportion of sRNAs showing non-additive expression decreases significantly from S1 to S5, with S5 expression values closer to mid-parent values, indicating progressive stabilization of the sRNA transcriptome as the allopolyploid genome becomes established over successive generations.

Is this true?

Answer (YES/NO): YES